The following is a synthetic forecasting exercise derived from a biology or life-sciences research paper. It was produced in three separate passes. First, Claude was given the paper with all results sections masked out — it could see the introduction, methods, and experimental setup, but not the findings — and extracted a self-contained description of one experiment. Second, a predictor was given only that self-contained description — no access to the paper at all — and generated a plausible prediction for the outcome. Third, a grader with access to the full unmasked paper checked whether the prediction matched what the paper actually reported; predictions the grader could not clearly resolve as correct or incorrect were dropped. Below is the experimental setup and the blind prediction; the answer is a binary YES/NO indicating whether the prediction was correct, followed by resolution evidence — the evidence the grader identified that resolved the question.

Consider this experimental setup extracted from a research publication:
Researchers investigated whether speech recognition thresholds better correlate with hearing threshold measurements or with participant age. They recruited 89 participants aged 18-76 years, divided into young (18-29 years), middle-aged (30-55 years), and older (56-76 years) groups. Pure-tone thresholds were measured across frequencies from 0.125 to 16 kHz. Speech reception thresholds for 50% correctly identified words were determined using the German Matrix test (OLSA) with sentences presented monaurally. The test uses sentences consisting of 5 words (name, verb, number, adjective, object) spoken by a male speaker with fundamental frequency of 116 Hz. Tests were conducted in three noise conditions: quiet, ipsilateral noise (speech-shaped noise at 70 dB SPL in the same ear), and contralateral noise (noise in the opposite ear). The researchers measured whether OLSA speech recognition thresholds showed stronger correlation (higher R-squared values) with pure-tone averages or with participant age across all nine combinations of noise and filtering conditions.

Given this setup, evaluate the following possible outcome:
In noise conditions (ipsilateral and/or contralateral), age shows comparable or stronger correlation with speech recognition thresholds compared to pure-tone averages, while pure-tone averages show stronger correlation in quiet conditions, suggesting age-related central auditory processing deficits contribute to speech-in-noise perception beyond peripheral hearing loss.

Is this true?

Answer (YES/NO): NO